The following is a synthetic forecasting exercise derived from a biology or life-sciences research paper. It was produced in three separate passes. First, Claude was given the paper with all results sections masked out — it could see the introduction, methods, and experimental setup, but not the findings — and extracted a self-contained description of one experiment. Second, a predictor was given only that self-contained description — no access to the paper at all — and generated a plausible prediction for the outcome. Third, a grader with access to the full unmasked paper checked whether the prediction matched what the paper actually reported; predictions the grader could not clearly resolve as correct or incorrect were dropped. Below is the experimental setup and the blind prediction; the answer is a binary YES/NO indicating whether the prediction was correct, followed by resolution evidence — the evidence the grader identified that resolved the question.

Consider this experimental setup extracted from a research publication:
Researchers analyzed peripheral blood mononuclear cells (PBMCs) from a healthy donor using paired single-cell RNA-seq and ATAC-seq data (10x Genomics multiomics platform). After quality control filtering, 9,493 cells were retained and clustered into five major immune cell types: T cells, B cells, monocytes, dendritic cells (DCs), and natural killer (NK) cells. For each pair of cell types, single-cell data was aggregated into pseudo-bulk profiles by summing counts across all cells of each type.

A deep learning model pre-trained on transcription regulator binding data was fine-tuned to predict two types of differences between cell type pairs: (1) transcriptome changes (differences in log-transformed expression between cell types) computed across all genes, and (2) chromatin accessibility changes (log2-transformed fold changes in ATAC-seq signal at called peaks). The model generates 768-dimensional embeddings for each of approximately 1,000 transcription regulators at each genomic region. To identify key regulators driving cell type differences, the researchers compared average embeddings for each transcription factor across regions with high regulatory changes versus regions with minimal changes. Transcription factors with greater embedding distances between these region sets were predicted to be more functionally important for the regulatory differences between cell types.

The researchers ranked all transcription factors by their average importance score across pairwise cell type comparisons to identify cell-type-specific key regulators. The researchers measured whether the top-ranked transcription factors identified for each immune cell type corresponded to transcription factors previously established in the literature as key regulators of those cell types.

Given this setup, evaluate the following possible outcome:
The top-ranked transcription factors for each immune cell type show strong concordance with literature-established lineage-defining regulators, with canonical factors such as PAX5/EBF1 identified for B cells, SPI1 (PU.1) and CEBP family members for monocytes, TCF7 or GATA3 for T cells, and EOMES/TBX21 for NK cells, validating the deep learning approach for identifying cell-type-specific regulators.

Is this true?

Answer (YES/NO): NO